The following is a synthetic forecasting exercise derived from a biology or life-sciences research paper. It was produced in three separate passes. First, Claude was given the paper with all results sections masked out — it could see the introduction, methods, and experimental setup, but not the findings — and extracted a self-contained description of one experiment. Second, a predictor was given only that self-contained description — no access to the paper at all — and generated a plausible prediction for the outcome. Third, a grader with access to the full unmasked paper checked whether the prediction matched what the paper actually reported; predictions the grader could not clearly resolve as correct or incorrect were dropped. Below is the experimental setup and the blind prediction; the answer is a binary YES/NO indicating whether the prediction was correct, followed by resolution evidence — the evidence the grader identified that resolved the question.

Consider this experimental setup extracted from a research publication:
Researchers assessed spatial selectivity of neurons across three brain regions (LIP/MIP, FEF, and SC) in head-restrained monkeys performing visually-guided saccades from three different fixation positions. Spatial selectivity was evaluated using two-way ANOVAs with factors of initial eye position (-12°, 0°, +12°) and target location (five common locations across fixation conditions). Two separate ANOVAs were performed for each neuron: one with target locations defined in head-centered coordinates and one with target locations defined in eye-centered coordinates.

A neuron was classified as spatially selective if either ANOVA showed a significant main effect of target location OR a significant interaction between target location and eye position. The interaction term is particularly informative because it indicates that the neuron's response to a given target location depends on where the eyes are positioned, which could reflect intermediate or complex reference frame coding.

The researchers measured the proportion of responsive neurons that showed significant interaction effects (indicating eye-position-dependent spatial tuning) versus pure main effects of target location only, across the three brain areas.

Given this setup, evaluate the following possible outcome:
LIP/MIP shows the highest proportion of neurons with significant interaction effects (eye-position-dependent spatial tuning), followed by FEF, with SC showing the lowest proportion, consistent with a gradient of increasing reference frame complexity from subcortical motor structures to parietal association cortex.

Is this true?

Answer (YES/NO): YES